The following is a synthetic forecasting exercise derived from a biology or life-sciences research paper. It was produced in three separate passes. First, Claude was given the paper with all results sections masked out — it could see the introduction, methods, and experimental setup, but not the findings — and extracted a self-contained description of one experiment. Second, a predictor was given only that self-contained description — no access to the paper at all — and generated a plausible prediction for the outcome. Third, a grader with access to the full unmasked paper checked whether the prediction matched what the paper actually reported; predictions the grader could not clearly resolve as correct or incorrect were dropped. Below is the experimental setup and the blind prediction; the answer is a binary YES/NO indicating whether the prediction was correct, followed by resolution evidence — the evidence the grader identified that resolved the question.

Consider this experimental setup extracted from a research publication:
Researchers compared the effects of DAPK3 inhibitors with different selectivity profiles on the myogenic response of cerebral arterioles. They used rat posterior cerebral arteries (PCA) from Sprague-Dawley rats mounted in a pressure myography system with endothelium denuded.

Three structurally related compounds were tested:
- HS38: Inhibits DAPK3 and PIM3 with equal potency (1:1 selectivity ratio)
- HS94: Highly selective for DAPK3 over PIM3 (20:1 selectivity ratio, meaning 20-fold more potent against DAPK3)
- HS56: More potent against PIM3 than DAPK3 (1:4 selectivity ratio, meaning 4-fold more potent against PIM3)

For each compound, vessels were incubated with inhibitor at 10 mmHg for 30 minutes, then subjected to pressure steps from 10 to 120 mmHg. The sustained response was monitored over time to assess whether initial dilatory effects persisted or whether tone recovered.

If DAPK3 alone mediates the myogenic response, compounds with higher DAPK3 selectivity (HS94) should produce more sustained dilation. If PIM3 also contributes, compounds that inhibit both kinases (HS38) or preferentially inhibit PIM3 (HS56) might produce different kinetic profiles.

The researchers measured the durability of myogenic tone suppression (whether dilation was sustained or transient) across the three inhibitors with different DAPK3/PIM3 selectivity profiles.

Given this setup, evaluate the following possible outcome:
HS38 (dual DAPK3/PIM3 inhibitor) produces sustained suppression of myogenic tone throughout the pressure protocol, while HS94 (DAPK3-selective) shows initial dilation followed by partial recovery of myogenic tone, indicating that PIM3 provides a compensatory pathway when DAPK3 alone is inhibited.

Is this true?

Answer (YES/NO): NO